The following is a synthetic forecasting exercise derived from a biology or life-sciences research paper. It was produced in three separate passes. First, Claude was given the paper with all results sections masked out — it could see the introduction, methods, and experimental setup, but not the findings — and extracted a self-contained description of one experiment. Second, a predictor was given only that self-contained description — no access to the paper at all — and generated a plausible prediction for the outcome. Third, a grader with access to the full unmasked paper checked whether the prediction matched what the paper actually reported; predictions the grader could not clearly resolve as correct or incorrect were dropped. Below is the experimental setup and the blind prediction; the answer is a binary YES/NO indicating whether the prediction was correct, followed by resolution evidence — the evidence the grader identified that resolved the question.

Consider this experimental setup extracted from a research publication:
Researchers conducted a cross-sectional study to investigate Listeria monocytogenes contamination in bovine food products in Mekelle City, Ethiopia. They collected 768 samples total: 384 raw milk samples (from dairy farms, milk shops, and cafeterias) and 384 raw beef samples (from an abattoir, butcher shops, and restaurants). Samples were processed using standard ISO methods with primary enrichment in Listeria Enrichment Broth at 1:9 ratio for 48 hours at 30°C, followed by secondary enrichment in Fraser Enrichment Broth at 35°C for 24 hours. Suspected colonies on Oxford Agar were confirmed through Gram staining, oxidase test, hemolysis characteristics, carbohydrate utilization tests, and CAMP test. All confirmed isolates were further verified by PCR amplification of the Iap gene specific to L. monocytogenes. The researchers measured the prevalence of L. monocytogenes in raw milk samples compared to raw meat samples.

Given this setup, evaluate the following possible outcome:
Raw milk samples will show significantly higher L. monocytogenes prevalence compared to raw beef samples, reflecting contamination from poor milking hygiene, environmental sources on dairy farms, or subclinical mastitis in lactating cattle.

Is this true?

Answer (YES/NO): NO